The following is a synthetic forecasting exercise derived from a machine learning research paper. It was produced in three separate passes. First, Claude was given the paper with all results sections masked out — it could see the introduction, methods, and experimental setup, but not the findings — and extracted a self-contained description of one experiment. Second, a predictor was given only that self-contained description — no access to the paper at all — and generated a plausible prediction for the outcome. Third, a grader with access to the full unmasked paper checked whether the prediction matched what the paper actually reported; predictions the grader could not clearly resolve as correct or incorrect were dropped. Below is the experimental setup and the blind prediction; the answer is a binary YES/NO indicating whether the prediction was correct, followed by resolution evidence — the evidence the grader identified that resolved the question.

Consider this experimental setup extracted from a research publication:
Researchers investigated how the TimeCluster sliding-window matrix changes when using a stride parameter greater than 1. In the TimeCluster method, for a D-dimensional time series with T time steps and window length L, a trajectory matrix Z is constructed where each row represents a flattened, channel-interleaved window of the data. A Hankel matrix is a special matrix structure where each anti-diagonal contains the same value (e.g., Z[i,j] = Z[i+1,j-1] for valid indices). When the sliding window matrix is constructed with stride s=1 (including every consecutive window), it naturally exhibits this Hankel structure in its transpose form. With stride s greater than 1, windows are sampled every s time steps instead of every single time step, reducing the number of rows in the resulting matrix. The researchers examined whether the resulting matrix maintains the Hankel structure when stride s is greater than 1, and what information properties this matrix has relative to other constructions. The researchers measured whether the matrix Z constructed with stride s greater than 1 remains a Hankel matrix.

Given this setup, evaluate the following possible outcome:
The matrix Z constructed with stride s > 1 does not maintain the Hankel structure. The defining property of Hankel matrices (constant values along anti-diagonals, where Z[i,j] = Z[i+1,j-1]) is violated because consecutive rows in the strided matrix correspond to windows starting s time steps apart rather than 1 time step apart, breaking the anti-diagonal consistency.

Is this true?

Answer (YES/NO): YES